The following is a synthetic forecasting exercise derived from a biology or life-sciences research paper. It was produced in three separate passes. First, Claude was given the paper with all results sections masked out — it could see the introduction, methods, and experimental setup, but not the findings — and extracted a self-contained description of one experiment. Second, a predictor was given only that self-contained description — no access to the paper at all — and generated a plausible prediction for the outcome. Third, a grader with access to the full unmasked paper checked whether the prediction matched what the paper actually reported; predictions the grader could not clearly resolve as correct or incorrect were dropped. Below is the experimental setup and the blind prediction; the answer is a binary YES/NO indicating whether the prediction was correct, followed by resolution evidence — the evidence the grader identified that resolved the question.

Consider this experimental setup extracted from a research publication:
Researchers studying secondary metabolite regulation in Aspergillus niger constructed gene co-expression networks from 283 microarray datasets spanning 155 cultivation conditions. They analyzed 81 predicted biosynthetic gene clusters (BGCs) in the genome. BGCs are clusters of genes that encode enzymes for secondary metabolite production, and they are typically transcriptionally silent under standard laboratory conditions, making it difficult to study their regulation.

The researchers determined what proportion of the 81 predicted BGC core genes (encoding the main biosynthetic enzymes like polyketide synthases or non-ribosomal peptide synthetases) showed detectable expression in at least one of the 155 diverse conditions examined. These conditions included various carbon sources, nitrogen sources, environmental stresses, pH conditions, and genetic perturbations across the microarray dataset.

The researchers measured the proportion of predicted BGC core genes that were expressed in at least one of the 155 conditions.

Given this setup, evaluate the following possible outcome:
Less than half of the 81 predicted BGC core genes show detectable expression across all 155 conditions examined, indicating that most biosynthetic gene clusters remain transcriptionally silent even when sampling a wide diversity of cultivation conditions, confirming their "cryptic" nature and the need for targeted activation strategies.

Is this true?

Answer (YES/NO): NO